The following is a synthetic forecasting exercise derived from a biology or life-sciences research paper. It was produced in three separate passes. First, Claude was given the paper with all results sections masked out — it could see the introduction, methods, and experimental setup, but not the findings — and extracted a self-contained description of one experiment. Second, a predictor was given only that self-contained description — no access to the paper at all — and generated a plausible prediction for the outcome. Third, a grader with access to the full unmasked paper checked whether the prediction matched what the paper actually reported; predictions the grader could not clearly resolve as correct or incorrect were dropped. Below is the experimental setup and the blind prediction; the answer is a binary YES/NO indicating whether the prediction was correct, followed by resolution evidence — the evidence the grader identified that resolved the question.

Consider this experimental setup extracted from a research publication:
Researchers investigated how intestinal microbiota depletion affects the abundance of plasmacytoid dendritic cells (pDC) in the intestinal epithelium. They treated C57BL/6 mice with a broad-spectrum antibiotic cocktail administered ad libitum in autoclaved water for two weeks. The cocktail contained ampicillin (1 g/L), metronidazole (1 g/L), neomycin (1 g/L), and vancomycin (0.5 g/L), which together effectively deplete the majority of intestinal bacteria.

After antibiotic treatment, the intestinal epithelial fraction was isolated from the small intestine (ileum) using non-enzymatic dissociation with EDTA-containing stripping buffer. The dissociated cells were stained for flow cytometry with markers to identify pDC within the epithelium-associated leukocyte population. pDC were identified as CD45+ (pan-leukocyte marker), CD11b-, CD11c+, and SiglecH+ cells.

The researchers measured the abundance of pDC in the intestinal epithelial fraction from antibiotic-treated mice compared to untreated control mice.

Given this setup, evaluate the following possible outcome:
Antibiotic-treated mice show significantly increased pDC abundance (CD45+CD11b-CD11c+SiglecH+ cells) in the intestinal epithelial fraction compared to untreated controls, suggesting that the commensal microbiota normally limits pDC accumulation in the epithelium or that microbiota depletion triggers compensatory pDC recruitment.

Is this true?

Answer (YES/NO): NO